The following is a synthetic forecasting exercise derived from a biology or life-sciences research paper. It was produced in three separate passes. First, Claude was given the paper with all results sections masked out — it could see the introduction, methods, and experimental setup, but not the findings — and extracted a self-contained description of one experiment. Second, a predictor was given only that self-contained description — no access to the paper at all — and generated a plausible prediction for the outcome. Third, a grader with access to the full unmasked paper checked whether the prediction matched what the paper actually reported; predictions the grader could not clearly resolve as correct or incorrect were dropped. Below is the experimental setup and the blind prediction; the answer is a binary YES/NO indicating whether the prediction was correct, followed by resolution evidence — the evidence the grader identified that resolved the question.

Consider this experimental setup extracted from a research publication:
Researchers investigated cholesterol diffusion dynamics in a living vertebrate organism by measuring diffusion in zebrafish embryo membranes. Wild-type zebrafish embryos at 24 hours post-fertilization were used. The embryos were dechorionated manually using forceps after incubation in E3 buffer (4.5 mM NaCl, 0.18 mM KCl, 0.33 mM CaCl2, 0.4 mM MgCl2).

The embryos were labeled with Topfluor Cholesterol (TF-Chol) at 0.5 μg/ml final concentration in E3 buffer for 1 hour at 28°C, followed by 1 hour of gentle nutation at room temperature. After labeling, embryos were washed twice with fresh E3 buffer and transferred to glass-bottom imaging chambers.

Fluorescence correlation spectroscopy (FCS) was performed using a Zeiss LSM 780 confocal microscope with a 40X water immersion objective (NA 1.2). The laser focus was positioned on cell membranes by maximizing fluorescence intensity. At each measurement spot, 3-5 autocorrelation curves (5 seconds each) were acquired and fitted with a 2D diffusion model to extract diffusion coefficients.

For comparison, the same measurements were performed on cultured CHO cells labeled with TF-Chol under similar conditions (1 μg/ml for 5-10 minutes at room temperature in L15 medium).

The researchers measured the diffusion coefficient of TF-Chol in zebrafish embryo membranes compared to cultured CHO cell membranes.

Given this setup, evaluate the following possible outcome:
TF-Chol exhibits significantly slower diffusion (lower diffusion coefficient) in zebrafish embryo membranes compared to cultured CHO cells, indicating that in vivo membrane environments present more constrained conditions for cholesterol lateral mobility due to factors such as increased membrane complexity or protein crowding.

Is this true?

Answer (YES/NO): NO